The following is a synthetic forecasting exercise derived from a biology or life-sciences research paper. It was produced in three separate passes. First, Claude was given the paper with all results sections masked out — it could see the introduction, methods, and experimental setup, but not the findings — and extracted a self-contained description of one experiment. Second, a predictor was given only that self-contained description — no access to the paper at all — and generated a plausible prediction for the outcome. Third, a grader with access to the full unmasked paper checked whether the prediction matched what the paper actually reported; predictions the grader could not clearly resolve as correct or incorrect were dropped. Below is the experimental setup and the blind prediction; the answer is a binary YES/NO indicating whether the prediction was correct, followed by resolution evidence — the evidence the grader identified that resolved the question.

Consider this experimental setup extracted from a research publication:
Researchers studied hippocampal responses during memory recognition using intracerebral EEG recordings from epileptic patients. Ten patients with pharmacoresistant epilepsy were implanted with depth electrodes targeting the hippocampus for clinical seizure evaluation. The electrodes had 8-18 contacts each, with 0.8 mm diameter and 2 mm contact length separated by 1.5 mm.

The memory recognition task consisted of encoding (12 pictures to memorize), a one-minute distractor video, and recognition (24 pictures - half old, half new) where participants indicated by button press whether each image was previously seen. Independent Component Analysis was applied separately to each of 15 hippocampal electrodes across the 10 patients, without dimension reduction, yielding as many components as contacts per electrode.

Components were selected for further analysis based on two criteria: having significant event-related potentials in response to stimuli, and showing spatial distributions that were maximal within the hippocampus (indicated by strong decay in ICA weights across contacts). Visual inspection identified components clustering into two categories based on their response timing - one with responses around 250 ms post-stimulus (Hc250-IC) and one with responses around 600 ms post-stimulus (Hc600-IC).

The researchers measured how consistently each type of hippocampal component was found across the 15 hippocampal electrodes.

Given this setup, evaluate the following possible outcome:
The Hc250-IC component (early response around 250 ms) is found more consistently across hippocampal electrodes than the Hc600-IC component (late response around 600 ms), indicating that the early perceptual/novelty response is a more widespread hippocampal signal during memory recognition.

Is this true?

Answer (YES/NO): NO